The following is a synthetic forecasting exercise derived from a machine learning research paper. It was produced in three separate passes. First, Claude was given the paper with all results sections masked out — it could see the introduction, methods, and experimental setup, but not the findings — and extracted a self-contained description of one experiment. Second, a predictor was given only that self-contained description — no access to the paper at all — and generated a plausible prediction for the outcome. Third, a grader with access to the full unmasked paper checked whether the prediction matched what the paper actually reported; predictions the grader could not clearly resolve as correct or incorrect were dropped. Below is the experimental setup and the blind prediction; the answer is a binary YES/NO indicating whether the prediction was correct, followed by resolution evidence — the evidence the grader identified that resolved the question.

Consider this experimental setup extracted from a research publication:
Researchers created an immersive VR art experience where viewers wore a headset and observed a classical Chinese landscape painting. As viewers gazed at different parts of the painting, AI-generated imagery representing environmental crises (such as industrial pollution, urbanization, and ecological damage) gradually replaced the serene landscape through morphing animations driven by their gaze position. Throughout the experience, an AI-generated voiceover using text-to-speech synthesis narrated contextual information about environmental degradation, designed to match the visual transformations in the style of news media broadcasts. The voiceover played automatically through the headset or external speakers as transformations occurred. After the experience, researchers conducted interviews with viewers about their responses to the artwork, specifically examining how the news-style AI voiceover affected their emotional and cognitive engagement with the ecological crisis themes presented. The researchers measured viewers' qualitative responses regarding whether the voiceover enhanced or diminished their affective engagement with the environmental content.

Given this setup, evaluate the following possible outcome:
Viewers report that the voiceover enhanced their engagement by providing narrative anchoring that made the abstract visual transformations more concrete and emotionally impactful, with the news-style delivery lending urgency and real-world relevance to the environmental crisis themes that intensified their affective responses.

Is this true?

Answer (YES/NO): NO